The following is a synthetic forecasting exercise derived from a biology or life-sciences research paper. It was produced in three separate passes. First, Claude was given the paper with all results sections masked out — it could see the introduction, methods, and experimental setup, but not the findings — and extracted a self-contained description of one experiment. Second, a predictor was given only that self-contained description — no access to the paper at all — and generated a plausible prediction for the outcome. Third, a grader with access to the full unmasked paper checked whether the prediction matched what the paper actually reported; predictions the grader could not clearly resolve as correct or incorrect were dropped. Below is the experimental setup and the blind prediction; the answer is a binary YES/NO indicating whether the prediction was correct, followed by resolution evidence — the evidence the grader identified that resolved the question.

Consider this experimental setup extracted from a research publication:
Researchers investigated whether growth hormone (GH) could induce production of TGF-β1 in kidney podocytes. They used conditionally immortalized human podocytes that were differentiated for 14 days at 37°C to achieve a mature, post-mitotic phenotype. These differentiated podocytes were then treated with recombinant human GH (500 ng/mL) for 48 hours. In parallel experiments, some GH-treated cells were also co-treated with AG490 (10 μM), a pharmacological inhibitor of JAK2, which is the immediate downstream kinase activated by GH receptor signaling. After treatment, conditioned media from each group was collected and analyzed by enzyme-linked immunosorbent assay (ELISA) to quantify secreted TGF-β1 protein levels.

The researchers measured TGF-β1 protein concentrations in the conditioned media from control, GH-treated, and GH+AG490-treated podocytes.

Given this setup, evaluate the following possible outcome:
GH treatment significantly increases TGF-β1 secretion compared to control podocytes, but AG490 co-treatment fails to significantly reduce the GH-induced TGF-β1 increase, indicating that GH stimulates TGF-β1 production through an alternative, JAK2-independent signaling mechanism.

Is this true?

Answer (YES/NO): NO